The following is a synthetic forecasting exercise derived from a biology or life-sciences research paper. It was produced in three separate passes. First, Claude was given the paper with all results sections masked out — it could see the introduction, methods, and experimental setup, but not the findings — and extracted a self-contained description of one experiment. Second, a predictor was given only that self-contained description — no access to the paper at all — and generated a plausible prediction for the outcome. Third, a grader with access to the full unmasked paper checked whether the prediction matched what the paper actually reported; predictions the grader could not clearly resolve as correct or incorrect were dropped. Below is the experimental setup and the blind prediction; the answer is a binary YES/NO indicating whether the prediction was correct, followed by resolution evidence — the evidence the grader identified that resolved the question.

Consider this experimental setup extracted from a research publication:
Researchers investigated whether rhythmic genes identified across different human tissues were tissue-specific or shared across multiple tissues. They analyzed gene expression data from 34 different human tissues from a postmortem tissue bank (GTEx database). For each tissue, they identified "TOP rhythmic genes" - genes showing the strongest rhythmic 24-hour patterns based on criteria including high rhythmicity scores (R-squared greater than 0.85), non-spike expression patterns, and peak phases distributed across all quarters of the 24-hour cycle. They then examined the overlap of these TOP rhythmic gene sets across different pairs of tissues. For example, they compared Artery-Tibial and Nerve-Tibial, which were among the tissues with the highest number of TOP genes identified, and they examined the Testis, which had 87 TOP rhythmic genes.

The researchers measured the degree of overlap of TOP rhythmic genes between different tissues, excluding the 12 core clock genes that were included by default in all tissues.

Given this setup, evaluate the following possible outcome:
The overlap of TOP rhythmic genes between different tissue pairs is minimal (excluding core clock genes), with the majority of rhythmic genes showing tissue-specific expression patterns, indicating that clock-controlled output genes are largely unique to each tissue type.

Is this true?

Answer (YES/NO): YES